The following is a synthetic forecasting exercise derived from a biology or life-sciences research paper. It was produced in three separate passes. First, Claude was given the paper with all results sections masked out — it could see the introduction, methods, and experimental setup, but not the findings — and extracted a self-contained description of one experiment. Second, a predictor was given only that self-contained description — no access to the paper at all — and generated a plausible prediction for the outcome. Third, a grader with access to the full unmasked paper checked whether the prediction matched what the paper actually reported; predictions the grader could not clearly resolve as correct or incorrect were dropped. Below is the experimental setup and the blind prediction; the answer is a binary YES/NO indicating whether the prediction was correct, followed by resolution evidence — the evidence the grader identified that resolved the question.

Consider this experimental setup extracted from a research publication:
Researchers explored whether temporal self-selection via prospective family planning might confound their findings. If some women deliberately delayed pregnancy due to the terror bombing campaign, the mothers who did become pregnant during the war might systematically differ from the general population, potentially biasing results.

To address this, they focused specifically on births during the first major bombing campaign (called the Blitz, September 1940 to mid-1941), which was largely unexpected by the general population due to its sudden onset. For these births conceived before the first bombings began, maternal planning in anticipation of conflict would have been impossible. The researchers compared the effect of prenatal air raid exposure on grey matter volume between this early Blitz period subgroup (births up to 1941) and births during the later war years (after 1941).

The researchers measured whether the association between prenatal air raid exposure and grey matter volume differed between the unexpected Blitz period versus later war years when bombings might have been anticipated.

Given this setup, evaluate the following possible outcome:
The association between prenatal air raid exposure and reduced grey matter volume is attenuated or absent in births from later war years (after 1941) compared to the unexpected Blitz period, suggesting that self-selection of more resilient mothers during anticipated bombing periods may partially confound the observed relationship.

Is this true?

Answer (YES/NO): NO